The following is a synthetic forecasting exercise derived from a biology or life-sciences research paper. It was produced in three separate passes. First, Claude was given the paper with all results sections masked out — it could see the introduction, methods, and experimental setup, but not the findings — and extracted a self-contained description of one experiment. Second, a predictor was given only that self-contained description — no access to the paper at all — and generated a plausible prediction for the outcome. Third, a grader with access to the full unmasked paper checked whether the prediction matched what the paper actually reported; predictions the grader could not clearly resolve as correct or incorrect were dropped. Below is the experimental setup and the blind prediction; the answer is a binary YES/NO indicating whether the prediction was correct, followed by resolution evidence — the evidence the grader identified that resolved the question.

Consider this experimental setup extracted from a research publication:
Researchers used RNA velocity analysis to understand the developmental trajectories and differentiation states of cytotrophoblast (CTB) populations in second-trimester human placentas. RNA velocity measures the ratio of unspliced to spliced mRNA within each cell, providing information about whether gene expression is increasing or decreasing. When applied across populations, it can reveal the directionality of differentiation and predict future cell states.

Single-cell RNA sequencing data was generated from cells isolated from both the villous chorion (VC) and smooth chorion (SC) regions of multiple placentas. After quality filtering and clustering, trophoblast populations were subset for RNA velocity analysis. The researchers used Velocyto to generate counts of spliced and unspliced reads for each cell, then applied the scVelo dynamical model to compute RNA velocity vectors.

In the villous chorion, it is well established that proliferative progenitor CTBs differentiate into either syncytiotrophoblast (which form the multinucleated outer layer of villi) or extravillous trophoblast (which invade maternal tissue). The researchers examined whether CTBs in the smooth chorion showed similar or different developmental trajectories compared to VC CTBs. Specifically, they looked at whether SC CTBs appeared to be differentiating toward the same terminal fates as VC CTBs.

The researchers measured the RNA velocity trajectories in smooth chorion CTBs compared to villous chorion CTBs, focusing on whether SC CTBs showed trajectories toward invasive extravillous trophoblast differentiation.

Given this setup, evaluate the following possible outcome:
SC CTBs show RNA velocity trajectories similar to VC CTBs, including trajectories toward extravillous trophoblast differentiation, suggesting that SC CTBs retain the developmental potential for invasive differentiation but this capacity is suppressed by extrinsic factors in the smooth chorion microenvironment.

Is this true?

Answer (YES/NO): NO